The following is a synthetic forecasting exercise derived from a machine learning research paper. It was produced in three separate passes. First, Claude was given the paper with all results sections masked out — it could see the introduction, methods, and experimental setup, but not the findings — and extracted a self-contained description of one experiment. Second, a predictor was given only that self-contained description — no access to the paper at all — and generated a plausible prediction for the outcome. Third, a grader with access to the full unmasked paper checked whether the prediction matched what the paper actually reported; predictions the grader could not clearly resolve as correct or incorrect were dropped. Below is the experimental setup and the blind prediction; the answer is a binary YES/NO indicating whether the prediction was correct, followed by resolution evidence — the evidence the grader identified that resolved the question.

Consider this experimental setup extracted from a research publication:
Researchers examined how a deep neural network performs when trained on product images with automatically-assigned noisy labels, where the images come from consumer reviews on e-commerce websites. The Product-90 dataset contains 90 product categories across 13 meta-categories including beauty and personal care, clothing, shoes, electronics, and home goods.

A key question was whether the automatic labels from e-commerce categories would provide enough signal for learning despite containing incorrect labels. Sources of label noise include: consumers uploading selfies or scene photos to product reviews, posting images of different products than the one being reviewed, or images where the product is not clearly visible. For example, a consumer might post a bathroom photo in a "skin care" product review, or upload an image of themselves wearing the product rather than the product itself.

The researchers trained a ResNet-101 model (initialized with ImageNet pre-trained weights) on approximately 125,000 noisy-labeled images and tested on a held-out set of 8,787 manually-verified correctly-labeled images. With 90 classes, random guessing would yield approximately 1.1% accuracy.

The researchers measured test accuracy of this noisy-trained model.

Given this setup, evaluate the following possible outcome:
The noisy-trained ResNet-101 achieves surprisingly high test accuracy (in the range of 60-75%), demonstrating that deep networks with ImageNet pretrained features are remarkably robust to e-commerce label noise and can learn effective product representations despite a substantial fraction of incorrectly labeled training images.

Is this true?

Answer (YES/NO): NO